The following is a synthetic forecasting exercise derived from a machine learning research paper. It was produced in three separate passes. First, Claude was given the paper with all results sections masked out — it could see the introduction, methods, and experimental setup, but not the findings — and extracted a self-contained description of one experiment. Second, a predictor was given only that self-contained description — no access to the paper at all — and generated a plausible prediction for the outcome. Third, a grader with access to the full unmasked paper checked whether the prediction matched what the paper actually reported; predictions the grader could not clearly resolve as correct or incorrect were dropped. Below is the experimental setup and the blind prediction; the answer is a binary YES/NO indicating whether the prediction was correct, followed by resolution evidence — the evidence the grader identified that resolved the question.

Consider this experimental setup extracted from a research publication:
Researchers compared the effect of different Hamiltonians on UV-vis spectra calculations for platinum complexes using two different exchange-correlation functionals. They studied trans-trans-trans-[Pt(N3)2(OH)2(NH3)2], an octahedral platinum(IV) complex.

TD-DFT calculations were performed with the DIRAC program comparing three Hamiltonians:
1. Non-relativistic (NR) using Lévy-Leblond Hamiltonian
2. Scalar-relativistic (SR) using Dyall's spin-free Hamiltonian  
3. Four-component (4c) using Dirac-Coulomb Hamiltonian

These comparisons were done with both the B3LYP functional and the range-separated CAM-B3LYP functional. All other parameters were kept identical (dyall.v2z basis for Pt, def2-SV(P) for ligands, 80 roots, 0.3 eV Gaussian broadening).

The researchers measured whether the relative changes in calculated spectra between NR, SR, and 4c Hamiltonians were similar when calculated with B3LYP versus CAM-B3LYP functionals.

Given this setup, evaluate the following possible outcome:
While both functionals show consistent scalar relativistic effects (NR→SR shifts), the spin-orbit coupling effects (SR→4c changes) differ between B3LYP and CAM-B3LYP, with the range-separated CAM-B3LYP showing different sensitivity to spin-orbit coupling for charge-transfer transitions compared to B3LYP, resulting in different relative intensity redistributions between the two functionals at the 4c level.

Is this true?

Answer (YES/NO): NO